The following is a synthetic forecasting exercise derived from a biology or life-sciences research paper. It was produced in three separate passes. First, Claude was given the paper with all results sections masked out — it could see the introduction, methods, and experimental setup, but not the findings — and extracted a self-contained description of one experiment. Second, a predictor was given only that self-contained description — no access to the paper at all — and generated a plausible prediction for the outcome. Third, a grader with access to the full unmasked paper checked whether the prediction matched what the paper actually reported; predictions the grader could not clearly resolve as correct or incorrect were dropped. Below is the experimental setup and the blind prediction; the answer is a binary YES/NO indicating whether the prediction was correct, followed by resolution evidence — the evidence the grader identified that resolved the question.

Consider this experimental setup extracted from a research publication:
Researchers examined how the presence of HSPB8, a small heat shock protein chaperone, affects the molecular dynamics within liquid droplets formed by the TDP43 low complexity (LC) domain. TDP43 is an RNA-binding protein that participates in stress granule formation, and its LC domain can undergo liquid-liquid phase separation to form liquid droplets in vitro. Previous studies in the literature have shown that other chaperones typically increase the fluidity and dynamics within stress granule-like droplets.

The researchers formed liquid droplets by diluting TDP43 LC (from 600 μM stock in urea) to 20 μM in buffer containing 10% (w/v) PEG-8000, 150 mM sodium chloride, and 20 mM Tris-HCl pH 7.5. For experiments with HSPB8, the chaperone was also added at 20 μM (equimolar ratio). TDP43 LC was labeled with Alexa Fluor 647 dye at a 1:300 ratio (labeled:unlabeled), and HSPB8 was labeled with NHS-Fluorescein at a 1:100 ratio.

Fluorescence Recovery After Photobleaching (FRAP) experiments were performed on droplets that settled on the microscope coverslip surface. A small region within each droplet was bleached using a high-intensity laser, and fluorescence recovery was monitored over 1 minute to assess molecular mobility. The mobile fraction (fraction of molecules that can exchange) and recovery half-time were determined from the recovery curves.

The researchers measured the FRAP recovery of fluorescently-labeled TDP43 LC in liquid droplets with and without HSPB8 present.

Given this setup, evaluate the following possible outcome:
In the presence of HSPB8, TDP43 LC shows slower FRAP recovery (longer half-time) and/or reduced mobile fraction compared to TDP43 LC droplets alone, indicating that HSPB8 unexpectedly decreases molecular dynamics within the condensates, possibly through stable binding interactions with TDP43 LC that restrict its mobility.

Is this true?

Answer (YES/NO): YES